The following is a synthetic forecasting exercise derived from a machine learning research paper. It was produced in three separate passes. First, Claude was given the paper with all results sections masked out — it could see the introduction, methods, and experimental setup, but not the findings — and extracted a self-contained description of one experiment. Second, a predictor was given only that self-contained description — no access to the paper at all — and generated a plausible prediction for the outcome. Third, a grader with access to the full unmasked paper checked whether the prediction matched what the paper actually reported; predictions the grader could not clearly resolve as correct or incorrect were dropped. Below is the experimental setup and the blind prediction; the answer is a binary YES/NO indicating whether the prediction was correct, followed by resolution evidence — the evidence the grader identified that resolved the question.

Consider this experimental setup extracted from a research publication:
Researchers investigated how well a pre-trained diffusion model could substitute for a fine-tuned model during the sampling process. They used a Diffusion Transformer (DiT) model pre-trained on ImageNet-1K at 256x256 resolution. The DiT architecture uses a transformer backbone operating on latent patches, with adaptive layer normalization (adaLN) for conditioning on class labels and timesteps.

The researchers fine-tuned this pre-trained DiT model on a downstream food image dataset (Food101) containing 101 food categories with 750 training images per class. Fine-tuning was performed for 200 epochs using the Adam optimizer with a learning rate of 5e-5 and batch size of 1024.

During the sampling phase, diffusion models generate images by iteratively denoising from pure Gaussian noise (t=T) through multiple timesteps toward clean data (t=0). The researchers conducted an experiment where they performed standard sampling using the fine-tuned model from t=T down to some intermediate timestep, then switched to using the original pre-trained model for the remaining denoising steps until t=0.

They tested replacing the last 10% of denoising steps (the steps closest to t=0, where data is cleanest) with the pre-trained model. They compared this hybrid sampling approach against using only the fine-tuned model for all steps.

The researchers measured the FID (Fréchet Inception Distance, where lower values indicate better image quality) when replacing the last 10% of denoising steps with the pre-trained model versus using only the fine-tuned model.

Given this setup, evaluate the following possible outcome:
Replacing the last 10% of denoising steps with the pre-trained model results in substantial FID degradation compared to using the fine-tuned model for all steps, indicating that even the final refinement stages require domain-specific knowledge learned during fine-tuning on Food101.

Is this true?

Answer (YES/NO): NO